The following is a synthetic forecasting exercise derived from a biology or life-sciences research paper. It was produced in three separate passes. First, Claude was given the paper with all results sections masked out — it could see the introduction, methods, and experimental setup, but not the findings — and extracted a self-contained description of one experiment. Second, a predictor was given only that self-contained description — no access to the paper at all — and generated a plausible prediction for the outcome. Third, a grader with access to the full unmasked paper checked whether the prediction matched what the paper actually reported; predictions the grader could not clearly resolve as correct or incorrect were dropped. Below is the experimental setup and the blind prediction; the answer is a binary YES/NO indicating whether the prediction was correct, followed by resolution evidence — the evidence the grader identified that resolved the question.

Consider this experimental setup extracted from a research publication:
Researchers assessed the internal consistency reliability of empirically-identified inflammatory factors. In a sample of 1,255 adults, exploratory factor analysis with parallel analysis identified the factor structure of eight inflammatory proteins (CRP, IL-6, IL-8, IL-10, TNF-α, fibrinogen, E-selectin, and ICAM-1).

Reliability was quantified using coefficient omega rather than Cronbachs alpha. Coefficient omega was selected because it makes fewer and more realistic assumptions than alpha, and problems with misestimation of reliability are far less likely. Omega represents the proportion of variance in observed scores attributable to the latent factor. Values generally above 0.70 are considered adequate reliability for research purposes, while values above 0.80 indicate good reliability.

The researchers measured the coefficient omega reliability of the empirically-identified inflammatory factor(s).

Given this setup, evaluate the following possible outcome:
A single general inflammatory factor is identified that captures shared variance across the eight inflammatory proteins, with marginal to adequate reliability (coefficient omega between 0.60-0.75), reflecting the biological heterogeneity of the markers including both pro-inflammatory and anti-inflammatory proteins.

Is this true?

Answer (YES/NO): NO